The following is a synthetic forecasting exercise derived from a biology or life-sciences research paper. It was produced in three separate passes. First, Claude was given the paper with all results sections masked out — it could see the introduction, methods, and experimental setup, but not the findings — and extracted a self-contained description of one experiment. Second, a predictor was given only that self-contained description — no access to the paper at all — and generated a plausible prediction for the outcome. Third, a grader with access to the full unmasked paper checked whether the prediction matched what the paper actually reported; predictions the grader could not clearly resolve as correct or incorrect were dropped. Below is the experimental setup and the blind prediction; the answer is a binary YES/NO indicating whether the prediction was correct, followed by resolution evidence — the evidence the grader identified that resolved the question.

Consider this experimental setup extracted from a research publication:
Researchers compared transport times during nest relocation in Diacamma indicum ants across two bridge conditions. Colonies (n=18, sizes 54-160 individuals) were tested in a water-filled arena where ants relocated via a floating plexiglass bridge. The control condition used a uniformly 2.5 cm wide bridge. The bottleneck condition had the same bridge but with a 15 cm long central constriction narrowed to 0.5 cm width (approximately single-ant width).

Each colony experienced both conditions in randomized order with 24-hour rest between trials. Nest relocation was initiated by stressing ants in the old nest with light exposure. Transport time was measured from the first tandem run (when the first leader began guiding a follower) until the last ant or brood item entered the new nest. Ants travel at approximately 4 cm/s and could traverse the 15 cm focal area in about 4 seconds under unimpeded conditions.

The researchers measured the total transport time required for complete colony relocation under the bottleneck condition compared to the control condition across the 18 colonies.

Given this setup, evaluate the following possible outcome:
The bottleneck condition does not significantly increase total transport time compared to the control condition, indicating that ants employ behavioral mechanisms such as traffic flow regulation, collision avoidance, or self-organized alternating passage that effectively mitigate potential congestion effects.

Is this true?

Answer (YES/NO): NO